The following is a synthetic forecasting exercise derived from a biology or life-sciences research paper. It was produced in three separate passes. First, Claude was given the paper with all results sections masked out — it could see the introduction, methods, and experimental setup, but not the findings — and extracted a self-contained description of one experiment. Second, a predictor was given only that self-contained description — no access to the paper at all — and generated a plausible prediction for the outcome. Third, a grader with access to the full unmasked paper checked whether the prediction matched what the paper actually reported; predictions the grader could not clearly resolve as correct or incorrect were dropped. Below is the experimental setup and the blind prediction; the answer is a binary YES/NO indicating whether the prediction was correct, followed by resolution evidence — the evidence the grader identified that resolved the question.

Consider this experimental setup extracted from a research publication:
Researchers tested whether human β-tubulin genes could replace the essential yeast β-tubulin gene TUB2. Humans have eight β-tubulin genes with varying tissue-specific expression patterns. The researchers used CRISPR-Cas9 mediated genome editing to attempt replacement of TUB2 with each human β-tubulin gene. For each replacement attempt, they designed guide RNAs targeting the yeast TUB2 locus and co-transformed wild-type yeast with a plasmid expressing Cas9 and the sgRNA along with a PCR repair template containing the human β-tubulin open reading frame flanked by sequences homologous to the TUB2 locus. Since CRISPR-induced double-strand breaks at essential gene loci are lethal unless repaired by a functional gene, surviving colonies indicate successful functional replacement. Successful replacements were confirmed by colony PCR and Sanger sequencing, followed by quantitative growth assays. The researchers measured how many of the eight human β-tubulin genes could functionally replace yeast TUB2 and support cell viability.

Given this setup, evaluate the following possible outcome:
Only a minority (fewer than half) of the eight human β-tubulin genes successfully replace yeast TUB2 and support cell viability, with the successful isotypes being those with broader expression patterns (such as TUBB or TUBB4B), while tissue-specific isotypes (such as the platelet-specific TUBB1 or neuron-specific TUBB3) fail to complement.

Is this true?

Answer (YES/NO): NO